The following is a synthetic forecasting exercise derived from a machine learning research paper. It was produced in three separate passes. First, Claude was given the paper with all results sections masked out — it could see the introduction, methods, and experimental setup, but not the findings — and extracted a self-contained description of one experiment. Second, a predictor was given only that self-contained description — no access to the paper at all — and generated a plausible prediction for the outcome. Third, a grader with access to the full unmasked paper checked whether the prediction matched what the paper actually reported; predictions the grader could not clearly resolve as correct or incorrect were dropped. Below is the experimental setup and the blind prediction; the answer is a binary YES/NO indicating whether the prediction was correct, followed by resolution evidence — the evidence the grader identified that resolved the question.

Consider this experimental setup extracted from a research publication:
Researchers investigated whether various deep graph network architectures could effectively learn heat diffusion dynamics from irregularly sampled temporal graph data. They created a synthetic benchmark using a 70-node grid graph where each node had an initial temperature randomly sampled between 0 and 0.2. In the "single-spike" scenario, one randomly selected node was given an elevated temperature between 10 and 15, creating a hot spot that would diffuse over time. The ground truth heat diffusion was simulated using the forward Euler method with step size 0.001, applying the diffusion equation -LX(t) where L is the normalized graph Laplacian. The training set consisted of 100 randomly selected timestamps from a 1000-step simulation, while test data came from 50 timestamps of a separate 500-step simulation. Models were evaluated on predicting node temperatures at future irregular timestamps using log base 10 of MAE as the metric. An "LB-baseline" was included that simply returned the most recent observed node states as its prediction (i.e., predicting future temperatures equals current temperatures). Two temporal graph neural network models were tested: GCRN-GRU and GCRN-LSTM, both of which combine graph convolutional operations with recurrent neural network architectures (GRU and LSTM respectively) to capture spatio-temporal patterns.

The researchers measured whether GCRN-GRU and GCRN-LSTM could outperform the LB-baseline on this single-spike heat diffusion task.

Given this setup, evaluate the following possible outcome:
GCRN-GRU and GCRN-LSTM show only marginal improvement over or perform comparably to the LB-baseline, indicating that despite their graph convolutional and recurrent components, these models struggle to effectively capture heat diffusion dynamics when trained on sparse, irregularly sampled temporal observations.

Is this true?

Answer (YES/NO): YES